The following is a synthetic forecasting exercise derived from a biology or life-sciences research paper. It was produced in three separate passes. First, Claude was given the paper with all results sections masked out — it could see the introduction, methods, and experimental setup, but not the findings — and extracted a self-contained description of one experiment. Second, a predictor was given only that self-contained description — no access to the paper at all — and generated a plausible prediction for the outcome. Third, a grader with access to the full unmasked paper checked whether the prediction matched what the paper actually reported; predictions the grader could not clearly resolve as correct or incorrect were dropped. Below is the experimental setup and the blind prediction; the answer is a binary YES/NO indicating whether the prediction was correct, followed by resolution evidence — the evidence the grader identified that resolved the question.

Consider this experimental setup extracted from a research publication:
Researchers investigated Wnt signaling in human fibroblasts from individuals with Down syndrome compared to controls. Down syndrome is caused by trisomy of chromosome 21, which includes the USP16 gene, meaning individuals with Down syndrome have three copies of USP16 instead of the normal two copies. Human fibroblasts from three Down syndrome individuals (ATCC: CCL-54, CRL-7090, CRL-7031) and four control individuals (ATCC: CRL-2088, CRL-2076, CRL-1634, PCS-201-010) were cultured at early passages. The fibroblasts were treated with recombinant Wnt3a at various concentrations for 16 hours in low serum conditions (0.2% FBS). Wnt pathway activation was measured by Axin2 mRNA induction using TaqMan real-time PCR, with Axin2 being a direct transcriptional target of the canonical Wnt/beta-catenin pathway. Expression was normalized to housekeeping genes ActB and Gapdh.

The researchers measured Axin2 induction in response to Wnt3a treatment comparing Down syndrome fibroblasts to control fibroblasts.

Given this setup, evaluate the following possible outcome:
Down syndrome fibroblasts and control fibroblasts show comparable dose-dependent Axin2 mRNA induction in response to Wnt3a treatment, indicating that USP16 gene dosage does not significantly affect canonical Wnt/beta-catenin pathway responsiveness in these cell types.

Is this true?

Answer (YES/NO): NO